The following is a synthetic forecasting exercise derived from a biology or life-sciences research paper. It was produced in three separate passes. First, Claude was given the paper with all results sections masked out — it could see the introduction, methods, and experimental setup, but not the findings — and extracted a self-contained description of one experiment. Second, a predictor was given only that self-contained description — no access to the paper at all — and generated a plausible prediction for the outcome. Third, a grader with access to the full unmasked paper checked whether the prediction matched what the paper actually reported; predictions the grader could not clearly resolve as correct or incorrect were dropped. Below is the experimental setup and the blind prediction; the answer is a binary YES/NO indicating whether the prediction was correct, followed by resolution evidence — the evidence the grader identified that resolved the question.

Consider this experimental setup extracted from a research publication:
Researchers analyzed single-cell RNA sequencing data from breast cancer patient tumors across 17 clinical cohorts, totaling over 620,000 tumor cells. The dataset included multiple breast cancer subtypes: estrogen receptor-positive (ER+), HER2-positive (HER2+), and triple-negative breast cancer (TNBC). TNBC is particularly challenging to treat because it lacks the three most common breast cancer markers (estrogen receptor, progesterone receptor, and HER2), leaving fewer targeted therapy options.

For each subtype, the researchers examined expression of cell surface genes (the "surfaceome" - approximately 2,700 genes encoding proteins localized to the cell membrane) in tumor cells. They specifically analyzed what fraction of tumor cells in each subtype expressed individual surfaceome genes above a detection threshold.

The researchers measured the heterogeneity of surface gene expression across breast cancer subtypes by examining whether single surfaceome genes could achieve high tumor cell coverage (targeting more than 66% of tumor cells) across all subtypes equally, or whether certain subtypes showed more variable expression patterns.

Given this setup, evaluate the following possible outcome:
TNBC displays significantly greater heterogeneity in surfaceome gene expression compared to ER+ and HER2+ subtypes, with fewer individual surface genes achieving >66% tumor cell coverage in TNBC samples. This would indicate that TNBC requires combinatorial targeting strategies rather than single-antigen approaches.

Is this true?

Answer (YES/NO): YES